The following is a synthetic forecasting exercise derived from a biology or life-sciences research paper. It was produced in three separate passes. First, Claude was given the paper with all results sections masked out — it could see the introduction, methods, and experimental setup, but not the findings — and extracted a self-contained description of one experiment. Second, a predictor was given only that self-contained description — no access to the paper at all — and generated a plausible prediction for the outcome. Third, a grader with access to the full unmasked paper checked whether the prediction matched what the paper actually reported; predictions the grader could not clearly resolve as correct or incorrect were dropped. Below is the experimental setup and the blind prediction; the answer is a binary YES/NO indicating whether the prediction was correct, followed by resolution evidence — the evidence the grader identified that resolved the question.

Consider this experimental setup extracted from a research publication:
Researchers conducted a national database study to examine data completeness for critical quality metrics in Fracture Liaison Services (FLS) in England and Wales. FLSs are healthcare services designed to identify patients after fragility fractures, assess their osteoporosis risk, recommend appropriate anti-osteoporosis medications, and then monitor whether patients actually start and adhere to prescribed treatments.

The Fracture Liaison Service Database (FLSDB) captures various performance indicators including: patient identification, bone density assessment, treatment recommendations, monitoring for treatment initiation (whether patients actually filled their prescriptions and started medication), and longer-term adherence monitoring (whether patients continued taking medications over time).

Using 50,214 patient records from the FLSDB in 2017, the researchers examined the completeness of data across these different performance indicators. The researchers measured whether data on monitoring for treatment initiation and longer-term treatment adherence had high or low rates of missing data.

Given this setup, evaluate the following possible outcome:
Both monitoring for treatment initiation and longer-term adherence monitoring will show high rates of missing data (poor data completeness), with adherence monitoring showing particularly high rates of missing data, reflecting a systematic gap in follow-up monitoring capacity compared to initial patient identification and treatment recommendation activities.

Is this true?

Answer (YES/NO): NO